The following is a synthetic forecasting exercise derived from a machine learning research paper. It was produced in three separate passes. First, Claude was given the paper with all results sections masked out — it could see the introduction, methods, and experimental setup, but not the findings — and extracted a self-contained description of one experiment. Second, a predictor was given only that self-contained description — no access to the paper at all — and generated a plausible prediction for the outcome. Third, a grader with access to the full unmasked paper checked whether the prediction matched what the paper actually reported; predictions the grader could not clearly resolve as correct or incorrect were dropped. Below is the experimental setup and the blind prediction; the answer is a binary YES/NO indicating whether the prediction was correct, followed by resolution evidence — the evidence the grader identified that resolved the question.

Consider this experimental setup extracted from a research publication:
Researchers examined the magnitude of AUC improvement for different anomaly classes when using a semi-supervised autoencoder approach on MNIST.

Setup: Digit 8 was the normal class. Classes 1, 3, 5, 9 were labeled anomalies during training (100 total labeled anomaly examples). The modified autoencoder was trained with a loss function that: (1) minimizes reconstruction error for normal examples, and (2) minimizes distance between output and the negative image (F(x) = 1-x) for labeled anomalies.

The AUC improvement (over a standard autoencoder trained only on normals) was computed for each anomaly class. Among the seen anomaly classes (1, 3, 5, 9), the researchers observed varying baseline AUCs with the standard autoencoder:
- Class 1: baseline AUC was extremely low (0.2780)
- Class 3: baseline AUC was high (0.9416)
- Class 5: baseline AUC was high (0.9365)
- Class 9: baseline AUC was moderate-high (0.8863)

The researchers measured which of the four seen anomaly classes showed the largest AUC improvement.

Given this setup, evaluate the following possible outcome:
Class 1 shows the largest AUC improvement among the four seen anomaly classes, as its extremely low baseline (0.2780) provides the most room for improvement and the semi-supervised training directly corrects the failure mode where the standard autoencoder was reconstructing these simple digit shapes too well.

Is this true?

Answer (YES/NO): YES